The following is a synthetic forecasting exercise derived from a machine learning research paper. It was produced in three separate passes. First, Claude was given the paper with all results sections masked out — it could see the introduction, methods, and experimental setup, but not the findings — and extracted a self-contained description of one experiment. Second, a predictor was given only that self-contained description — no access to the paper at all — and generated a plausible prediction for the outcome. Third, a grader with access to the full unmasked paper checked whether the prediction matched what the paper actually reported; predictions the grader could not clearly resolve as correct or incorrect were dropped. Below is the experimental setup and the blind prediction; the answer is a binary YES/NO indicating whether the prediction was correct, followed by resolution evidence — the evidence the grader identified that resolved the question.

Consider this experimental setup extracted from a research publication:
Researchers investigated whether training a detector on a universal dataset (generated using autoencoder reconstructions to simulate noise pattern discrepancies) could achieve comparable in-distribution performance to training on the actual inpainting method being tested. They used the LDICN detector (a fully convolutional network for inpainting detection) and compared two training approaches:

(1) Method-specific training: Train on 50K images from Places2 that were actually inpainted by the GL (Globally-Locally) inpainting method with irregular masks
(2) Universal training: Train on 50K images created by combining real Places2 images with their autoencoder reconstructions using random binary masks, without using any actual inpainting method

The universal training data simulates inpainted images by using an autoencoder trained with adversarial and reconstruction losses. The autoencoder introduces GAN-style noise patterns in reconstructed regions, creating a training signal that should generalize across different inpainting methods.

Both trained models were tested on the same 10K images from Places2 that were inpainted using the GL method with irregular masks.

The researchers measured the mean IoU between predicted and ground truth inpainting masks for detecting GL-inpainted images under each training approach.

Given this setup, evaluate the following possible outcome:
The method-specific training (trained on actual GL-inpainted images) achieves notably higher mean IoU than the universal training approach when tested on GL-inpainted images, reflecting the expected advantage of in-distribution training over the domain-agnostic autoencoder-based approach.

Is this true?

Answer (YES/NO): NO